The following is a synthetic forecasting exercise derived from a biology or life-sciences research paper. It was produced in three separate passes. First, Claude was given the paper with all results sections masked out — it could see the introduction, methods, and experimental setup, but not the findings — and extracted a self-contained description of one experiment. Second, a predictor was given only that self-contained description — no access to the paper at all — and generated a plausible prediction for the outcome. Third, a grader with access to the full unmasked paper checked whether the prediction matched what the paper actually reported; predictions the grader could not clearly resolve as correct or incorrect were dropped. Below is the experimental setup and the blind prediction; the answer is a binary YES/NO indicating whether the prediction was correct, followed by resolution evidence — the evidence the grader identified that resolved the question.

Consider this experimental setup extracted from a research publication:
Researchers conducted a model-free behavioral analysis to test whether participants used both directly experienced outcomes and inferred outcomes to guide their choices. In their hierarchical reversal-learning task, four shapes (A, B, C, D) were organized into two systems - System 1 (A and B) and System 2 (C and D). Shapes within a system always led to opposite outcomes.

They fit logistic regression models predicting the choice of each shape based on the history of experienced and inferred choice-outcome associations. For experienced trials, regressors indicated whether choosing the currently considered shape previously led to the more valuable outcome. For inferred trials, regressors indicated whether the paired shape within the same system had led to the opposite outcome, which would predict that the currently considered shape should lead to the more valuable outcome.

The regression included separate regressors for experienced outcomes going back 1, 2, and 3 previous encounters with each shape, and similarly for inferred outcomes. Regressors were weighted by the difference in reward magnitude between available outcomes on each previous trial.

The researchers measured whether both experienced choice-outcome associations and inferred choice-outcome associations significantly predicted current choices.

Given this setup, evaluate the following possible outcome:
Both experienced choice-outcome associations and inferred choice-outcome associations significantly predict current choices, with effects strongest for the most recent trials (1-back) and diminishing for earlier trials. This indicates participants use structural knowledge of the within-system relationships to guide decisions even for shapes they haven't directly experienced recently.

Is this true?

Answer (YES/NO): YES